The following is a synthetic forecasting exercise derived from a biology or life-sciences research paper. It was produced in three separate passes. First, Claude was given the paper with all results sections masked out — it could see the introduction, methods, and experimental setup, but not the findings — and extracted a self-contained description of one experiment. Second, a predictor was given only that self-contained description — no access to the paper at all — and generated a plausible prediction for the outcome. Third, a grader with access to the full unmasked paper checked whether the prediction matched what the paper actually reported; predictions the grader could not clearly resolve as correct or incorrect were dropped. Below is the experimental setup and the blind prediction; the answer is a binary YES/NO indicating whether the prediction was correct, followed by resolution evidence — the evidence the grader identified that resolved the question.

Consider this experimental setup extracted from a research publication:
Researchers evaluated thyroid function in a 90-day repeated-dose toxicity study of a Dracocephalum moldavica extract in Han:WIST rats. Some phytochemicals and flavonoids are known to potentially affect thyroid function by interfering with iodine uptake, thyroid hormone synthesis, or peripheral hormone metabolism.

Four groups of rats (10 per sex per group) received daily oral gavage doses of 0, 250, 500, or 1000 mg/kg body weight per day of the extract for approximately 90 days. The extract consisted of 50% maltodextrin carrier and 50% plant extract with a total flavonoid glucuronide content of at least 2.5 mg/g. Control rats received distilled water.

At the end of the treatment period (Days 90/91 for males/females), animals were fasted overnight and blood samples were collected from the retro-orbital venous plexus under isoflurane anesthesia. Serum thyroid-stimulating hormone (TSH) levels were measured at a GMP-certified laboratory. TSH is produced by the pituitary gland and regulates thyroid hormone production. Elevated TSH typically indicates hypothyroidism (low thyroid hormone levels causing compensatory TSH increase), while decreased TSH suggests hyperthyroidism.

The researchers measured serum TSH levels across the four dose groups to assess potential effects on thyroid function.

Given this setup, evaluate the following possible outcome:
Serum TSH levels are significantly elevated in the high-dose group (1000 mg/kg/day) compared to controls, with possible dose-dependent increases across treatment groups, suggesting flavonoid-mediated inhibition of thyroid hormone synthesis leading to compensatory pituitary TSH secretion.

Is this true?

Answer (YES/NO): NO